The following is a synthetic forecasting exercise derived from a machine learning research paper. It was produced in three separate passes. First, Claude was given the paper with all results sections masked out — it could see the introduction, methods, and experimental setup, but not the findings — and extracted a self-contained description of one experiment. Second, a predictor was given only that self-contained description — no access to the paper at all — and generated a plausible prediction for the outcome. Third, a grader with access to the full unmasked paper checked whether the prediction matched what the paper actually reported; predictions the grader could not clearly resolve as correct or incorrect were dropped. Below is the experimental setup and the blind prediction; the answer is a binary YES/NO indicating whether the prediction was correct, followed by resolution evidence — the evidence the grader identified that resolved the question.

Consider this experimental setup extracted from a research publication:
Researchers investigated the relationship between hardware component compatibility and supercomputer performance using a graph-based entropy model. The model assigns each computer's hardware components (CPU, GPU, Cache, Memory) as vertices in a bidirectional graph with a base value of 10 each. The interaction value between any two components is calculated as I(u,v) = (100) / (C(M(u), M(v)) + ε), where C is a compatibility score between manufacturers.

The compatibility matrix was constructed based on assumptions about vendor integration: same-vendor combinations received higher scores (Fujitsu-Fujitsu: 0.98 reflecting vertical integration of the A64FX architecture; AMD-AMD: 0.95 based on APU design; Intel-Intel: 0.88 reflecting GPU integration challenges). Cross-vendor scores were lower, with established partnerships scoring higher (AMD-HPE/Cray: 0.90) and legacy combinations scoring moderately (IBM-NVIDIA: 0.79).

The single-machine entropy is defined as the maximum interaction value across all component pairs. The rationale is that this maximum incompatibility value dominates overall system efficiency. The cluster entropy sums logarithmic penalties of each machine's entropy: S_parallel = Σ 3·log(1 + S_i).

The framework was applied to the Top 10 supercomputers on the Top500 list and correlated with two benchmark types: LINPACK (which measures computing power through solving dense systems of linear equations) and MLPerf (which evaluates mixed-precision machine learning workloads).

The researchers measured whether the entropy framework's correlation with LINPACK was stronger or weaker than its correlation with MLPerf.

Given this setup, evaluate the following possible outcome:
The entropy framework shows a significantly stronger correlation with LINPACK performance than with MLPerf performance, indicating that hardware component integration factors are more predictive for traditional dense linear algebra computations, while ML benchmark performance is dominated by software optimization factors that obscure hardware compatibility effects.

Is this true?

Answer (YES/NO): YES